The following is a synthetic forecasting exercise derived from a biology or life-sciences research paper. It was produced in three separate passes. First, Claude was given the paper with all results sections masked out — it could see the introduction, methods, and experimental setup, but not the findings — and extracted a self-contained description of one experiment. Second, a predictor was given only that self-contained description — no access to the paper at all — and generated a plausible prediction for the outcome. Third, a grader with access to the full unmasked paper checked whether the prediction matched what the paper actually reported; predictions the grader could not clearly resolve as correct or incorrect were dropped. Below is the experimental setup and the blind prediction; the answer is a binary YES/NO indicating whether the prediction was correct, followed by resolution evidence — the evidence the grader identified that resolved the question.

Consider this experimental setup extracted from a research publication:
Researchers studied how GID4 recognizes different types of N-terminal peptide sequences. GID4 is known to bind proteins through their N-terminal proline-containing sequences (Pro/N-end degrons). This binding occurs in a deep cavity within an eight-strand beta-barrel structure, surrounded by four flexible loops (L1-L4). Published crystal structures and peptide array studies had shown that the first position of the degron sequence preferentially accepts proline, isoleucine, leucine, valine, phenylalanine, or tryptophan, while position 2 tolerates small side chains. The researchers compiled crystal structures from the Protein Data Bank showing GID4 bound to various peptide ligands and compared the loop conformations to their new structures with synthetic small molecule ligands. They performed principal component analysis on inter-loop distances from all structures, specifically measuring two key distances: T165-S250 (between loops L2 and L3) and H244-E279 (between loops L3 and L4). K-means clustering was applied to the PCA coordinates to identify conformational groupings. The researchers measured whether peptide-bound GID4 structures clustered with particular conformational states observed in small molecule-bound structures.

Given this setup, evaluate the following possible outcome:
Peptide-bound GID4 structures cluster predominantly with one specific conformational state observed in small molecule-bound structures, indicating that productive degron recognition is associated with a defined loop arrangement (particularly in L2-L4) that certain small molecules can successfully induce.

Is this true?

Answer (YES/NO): YES